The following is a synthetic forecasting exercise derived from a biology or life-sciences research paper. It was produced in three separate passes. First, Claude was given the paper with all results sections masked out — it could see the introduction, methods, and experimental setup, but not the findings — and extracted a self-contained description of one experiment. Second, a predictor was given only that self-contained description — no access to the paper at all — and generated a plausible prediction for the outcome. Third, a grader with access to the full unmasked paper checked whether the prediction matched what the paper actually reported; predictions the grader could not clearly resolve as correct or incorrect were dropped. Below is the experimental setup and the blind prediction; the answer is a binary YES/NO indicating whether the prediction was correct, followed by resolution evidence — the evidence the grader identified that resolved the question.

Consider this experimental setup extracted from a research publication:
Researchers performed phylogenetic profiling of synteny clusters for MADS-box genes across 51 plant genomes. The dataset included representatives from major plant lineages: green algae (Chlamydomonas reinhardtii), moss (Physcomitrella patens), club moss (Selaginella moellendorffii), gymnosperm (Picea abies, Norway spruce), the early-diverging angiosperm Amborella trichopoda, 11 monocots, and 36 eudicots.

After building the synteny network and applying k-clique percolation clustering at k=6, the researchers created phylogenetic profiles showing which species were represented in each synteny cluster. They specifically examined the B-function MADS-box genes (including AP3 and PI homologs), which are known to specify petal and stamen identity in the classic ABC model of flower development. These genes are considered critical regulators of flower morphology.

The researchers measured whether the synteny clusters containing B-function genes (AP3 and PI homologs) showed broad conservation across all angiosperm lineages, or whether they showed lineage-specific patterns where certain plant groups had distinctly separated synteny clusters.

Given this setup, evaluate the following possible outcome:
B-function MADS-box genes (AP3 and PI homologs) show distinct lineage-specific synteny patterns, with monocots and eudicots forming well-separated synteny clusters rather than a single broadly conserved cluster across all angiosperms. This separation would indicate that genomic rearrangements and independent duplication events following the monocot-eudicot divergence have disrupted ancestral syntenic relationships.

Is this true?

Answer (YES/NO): NO